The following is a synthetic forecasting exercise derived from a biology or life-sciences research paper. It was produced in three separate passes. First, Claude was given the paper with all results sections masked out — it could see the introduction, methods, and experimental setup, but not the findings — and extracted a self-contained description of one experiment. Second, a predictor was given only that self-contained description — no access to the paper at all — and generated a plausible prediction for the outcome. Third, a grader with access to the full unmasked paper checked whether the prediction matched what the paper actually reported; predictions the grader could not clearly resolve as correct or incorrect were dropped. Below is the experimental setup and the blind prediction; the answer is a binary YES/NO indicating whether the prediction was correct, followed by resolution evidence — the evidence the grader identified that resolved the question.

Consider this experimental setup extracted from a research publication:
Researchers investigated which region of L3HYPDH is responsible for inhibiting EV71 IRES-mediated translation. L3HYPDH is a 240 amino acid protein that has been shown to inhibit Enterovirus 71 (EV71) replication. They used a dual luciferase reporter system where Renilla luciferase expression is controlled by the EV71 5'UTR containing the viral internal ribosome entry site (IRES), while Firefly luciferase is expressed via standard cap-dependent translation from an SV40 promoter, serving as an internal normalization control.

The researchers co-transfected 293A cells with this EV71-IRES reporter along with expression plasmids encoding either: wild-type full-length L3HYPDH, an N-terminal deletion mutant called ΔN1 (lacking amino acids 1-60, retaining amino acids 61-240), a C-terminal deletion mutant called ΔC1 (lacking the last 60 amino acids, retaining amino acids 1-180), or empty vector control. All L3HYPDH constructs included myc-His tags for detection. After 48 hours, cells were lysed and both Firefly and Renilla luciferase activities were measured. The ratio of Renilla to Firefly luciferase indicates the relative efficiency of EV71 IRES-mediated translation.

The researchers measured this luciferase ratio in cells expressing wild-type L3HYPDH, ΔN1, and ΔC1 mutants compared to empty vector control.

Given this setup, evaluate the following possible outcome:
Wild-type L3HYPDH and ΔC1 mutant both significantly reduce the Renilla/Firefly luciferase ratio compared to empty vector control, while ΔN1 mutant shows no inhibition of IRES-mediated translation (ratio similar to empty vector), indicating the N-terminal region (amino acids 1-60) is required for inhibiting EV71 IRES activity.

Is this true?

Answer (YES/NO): NO